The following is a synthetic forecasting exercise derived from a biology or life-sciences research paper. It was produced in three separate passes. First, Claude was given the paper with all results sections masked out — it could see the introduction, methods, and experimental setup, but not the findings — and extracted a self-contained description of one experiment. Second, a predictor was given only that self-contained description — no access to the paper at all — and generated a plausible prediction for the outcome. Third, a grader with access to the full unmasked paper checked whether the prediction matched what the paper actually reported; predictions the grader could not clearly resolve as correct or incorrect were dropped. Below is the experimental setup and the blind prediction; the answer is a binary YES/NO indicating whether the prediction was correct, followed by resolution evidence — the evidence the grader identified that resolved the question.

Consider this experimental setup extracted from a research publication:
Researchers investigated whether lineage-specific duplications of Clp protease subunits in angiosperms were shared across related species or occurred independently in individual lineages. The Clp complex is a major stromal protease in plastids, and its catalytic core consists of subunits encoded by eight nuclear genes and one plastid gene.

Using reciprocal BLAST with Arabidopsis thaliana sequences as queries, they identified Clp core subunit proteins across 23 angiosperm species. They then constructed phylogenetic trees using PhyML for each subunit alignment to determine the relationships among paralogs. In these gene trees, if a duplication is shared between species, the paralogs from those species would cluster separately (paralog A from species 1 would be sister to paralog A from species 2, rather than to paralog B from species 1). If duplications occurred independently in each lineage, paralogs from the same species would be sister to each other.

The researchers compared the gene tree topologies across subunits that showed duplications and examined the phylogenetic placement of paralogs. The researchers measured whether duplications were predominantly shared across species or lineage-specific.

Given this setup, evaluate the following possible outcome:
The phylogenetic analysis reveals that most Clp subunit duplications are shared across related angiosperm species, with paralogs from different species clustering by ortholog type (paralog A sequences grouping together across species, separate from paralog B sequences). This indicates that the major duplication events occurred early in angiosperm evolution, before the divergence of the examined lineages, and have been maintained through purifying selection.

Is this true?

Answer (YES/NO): NO